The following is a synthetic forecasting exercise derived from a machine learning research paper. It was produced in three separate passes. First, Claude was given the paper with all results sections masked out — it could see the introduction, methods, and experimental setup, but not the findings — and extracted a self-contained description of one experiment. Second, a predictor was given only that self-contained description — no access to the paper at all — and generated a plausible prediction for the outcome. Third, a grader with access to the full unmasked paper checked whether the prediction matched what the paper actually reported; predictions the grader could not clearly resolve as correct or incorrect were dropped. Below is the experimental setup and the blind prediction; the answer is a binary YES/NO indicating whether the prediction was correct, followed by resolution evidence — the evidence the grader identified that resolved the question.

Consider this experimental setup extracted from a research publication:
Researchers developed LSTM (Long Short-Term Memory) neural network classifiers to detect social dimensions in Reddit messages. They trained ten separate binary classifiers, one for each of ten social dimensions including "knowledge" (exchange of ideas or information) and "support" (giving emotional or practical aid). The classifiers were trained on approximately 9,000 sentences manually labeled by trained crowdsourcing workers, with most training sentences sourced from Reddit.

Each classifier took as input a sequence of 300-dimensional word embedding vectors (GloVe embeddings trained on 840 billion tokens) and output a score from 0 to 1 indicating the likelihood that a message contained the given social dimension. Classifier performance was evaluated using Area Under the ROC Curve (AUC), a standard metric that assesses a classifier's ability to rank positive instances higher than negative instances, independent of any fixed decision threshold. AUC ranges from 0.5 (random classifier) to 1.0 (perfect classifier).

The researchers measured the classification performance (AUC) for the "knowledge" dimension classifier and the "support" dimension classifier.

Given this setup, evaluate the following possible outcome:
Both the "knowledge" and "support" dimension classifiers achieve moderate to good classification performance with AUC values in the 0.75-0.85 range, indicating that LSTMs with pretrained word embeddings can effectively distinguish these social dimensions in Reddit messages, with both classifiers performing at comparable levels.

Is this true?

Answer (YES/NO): YES